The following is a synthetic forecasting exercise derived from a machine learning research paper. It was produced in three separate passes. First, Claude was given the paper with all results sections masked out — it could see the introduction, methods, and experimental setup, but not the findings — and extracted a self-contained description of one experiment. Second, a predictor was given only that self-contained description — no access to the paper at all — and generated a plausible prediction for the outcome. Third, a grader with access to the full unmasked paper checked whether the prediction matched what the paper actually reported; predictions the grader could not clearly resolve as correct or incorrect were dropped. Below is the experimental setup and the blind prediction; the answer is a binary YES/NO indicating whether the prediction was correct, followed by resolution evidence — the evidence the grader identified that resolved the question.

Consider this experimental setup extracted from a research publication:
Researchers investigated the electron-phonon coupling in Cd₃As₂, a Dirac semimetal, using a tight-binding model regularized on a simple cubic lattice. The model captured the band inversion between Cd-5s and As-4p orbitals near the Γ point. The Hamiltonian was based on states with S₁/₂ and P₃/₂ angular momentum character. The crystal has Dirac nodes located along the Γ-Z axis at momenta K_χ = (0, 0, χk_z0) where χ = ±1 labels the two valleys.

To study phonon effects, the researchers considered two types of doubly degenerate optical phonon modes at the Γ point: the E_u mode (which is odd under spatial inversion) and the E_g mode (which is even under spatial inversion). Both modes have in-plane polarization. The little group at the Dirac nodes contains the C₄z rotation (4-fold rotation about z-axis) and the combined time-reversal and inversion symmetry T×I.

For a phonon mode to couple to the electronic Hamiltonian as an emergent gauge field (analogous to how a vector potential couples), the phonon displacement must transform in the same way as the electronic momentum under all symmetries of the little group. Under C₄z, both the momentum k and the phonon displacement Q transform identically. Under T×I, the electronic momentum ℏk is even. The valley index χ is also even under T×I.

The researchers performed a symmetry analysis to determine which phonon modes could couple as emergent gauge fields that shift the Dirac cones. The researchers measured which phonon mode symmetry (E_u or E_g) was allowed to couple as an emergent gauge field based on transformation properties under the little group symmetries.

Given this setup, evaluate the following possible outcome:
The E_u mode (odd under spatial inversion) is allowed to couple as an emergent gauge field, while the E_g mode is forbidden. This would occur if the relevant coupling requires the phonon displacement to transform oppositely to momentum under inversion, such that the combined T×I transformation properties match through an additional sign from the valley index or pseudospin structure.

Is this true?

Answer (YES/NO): NO